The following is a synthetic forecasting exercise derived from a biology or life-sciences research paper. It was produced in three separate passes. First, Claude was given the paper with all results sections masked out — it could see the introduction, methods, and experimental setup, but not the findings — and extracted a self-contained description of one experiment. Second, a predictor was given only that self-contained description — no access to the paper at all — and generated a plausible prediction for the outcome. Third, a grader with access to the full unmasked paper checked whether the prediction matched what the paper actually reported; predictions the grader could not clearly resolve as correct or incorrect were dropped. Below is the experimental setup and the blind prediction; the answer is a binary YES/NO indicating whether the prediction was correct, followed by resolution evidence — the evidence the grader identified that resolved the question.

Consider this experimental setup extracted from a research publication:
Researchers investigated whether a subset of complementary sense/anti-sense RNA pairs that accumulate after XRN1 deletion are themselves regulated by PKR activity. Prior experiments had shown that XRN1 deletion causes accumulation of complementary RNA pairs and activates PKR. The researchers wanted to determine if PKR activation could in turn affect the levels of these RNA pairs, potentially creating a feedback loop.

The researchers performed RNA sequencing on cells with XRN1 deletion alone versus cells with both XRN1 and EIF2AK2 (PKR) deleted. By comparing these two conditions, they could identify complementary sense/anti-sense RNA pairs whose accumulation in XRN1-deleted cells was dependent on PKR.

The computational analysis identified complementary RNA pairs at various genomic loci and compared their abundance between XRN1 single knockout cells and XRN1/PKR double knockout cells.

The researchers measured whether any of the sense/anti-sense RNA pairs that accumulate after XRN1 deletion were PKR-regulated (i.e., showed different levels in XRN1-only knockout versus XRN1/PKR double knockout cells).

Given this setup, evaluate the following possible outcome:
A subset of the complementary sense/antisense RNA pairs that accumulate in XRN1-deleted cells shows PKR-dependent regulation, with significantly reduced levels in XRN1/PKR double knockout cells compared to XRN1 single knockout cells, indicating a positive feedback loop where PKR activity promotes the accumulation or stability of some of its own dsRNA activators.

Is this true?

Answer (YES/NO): YES